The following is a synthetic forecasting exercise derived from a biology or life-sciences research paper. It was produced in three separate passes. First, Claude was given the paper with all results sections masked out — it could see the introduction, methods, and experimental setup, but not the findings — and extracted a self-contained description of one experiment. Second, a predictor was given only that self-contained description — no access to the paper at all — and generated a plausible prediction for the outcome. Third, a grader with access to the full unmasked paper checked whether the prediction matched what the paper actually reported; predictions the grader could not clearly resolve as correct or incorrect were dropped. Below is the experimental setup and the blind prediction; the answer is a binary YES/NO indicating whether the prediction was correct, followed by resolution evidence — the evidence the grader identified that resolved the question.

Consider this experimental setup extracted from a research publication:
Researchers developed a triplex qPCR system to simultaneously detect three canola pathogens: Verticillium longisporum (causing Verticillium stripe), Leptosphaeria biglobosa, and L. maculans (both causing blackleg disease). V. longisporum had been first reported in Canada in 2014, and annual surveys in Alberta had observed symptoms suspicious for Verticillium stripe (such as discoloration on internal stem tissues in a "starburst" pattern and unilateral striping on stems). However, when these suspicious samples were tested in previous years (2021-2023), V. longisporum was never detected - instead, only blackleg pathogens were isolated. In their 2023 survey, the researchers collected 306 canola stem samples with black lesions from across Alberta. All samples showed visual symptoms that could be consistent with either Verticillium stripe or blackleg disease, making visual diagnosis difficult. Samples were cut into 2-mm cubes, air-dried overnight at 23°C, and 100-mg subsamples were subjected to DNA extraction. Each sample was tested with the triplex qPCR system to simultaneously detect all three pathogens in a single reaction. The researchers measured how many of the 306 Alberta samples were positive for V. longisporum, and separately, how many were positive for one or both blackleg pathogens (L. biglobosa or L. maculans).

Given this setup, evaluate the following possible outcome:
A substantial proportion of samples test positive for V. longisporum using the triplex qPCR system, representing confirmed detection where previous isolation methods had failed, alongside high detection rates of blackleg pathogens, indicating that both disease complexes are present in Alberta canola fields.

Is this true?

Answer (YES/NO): NO